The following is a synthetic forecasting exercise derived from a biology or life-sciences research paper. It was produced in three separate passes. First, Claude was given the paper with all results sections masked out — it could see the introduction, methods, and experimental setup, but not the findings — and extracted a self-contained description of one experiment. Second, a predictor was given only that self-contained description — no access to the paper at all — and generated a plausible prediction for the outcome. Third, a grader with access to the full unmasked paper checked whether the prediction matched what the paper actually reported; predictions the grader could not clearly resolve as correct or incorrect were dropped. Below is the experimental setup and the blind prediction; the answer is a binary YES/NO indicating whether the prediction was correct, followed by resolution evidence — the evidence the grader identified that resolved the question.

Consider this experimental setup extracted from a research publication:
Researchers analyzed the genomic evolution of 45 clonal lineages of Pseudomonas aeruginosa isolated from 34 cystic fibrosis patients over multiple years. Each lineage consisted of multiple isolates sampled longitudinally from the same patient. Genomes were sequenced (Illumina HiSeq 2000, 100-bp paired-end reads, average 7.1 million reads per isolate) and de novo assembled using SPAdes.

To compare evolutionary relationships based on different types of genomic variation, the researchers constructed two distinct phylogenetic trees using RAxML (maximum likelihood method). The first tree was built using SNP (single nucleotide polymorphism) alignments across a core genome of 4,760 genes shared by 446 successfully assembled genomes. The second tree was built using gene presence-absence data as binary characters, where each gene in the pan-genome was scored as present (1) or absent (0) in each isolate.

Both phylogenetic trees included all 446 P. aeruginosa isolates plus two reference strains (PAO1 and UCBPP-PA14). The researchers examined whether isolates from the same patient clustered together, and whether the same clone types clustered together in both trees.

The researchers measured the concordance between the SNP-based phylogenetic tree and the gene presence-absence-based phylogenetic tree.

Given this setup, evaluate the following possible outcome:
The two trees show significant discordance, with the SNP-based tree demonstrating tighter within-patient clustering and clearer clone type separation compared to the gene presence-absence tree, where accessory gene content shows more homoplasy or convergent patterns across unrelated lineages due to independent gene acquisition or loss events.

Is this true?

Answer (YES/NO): NO